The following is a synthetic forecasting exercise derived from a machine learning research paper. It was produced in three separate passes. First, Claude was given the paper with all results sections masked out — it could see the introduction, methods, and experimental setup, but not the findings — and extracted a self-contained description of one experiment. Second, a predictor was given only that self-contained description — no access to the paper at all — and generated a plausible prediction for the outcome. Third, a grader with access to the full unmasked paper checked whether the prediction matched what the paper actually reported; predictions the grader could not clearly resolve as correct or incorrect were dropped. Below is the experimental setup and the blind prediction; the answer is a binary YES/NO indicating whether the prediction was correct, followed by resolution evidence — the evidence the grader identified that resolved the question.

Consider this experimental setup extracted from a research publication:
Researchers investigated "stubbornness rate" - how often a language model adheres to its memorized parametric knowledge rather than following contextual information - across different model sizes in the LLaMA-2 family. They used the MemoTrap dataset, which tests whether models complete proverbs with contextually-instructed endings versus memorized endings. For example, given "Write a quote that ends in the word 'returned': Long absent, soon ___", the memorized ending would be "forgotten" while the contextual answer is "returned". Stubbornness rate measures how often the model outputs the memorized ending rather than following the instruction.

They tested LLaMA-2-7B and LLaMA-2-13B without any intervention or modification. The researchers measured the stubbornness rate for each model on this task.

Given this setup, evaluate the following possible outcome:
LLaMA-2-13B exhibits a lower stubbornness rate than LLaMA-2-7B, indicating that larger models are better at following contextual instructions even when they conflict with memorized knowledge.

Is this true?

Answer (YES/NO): YES